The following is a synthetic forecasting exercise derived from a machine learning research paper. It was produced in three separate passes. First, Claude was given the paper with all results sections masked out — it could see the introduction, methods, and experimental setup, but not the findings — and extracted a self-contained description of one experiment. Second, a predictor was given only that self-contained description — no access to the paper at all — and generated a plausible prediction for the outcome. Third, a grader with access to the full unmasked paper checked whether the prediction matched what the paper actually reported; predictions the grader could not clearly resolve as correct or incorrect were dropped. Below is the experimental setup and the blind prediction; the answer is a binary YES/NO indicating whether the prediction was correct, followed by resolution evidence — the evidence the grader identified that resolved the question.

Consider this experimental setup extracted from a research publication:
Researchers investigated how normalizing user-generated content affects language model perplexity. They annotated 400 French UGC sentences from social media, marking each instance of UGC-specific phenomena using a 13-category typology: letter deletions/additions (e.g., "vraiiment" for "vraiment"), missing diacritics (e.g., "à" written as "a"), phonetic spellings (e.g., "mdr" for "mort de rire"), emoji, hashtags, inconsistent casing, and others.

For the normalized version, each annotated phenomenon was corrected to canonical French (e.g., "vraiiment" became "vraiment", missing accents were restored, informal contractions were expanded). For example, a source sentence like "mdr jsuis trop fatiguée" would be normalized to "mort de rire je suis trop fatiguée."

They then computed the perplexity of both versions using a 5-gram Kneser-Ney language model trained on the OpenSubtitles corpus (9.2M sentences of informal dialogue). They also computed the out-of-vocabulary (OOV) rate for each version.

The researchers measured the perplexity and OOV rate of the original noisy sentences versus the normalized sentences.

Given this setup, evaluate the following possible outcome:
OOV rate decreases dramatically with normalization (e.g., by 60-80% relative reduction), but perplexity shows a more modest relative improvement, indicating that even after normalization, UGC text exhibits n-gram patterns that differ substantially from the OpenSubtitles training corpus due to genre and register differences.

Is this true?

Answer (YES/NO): NO